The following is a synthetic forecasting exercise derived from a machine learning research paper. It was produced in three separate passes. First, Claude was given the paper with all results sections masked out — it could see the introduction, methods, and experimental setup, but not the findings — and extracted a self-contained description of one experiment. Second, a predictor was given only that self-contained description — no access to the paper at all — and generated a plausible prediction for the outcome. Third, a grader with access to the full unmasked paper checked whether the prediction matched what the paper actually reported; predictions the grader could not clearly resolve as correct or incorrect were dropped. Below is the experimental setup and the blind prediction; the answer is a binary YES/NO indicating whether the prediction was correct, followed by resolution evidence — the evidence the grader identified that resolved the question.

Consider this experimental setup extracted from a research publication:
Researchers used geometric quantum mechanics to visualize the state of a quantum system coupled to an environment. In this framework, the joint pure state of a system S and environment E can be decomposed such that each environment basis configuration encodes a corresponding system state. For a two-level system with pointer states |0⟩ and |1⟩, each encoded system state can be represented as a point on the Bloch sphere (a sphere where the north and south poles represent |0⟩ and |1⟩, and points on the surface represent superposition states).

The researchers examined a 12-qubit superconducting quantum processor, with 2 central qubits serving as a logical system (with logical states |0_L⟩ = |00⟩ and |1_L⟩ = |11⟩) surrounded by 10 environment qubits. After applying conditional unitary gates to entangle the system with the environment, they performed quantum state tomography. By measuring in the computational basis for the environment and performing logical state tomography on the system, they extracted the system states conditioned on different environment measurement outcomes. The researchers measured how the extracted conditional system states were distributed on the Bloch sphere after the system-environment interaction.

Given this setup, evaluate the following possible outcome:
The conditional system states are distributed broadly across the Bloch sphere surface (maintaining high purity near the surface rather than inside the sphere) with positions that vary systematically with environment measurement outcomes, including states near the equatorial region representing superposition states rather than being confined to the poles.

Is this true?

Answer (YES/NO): NO